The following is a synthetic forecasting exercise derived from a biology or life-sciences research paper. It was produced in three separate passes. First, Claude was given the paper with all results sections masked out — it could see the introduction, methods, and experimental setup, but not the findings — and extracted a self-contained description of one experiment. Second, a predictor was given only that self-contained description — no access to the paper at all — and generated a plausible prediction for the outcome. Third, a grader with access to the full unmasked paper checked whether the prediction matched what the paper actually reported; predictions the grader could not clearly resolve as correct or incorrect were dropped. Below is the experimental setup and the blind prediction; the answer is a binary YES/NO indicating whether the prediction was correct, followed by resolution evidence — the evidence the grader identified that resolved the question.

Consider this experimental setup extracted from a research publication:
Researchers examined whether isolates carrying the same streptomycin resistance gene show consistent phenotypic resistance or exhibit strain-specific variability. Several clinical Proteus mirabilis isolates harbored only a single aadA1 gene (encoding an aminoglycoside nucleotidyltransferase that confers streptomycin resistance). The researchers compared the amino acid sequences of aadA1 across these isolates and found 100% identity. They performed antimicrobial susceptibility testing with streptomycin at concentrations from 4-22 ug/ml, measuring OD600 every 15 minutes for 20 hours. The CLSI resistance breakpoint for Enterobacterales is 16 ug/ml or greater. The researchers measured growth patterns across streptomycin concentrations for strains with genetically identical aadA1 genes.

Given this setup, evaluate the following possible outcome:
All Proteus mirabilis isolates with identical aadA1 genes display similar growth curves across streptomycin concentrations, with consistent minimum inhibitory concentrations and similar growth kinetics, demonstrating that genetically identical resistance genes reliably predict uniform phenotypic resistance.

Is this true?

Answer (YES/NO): NO